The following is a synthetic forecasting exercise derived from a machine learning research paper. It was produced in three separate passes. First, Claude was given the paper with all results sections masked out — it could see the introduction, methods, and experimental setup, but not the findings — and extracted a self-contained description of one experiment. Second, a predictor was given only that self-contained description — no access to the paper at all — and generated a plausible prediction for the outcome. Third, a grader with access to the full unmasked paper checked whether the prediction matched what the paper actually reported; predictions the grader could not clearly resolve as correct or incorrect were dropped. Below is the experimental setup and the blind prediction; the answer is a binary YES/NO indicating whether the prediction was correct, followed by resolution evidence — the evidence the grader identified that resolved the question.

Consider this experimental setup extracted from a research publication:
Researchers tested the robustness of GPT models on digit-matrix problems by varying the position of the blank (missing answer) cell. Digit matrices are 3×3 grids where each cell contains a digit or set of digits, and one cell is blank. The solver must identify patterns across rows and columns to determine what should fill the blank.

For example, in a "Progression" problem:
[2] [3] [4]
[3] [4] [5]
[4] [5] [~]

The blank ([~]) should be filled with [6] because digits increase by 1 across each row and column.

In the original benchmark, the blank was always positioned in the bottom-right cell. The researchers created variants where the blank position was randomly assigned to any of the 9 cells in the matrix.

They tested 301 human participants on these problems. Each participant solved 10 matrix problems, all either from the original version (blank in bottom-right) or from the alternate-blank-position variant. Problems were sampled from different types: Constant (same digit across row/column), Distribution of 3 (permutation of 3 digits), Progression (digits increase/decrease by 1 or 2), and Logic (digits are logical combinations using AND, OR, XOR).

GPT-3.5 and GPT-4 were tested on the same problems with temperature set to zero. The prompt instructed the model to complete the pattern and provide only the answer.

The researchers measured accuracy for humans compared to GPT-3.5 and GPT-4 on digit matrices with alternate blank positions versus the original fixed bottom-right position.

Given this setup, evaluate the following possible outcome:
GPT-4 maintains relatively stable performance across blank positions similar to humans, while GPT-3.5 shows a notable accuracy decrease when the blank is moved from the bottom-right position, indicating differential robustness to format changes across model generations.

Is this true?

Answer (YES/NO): NO